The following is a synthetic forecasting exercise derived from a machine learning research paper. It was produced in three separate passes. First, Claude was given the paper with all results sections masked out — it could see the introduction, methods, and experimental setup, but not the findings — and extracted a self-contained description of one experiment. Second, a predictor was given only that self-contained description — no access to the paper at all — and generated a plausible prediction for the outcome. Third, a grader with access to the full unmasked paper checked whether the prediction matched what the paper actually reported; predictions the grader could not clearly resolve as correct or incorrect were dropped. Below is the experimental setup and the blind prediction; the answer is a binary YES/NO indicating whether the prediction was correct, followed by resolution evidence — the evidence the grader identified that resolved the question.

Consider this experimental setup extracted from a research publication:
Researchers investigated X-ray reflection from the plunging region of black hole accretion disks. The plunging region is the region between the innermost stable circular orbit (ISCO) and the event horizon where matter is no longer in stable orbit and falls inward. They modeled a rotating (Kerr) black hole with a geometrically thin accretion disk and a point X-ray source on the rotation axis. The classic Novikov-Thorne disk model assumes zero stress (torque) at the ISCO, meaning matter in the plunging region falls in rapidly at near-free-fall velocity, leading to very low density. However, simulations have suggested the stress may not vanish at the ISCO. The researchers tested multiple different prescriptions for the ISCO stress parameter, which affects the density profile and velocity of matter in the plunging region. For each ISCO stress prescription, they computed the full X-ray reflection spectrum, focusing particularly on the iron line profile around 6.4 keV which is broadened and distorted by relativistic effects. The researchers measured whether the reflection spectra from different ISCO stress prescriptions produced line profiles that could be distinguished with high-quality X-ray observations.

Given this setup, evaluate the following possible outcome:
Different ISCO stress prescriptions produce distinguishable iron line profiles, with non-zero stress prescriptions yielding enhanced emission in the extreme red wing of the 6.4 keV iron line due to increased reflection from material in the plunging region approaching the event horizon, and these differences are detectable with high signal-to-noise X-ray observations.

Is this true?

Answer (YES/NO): NO